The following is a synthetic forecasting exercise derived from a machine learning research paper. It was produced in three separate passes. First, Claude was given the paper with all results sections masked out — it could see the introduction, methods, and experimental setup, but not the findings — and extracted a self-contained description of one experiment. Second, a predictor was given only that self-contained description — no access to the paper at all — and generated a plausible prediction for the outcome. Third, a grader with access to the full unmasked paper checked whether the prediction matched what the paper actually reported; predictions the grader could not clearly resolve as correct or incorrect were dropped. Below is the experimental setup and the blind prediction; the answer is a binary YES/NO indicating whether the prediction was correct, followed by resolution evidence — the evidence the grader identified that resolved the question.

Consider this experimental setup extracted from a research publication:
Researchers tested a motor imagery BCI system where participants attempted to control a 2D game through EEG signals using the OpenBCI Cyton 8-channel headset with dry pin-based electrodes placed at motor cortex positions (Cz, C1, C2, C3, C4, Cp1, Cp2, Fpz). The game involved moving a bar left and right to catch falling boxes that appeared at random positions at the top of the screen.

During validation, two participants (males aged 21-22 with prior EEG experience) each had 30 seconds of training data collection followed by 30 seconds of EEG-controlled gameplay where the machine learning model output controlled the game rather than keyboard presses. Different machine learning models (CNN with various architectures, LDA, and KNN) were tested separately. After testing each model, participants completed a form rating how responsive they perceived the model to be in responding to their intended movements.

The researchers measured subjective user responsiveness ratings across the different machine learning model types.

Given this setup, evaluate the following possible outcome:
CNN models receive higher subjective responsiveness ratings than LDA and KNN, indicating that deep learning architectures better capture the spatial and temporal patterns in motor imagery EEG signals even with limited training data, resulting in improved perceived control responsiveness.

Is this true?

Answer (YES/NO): NO